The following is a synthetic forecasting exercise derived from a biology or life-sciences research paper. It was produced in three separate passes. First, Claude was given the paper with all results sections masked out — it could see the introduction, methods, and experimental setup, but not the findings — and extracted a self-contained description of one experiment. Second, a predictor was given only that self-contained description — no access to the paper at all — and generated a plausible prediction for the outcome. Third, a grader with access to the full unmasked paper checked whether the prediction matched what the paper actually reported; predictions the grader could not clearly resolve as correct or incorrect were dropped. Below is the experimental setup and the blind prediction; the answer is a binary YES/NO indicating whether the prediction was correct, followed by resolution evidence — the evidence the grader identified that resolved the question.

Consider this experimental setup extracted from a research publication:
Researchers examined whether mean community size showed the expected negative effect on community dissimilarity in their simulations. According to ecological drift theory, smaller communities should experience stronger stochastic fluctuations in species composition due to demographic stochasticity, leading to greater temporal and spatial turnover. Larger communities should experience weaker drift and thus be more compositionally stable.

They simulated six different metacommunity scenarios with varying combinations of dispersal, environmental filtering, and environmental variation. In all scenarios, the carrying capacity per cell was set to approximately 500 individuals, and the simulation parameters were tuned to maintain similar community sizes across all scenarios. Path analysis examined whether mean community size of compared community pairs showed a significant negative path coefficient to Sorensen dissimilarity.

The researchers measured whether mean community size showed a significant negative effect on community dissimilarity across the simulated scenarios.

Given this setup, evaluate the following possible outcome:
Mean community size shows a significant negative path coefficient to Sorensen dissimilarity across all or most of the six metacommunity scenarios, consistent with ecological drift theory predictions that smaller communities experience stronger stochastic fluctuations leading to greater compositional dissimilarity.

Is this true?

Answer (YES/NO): NO